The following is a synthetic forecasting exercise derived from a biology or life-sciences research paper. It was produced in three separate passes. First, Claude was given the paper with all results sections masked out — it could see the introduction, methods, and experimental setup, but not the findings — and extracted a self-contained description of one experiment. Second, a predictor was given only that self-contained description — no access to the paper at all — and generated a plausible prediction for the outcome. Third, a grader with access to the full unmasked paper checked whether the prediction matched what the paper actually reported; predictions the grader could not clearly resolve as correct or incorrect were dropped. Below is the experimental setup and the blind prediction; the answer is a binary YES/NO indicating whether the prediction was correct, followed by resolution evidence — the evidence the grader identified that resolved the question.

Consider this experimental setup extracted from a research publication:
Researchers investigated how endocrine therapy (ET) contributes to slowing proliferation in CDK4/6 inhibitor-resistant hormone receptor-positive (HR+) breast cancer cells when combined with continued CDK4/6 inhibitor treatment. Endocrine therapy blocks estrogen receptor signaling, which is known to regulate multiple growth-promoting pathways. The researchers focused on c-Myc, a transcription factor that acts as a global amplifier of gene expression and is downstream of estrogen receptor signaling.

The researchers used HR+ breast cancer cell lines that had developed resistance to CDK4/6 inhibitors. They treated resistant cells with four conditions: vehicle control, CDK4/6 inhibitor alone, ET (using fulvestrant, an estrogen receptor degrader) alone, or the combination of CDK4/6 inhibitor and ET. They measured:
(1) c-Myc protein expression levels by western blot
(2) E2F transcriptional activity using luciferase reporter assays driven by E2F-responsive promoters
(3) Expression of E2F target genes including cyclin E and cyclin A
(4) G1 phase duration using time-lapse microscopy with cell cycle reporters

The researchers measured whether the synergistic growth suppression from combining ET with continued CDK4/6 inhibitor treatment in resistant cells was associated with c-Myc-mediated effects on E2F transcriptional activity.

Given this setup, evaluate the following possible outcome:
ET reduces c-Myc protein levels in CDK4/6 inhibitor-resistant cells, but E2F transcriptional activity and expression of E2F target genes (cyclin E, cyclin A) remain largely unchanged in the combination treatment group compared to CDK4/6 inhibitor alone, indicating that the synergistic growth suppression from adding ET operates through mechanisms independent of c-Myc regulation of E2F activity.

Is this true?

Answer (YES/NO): NO